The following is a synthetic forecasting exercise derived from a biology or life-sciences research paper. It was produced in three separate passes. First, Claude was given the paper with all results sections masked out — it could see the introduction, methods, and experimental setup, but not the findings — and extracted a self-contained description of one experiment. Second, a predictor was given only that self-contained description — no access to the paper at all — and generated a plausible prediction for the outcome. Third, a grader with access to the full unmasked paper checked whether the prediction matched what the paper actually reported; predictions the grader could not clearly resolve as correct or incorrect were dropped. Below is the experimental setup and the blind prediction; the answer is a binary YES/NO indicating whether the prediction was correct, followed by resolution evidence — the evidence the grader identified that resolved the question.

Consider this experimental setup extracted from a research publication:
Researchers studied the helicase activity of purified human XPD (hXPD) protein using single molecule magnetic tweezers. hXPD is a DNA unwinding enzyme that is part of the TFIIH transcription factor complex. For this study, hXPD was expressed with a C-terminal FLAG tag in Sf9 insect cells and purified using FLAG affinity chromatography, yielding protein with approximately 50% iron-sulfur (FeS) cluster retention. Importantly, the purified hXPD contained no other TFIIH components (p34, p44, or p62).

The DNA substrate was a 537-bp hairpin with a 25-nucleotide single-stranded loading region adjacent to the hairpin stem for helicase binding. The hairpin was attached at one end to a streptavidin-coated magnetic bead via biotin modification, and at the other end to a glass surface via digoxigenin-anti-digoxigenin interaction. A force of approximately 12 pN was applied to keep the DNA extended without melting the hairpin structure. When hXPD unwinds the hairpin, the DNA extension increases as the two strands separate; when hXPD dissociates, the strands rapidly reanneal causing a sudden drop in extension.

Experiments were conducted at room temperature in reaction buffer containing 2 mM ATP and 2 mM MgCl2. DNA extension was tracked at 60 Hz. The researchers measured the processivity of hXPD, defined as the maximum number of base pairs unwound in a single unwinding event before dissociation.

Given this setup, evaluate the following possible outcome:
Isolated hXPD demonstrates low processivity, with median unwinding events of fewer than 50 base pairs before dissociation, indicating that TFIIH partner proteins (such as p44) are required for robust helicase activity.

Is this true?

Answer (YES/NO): YES